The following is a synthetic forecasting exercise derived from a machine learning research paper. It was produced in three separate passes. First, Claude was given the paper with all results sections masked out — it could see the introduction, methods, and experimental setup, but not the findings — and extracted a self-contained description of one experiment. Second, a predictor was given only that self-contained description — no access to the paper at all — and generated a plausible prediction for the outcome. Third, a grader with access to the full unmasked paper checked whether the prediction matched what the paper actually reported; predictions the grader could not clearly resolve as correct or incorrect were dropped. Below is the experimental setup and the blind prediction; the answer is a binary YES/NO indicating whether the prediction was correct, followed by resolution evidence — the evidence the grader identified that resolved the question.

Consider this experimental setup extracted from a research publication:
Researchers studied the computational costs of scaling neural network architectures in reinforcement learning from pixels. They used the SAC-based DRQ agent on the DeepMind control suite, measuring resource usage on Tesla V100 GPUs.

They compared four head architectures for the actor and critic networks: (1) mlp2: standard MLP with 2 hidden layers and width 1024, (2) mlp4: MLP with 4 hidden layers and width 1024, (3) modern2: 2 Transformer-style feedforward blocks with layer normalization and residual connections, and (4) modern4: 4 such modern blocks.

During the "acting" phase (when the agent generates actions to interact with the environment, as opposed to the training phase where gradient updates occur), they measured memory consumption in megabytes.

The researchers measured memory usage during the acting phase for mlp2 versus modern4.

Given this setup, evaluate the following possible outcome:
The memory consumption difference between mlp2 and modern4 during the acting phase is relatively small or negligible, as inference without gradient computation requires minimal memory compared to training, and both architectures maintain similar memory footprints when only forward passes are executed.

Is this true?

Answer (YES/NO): NO